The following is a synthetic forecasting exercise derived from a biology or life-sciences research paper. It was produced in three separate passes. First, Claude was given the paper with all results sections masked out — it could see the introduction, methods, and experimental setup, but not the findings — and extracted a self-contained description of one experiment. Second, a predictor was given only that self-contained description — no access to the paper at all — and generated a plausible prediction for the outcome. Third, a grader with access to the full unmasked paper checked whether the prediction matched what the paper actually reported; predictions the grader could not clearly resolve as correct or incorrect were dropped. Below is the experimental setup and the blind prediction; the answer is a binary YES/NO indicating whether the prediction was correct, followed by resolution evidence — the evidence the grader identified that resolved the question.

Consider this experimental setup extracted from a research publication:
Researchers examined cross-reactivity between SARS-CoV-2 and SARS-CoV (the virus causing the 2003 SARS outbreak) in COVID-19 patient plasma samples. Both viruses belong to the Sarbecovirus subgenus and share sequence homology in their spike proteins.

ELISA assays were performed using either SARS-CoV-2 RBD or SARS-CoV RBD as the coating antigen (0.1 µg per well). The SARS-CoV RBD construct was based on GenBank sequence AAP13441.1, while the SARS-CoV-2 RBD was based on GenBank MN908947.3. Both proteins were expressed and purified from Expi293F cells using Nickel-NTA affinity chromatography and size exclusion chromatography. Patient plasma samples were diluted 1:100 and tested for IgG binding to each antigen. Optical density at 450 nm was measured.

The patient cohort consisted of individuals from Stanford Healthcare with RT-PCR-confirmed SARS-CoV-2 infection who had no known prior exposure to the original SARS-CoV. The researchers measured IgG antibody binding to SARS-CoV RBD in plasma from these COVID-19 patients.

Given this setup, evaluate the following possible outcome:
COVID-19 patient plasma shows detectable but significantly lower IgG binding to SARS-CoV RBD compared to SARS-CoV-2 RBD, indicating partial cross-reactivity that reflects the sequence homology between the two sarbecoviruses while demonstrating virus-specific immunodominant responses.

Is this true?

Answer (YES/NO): NO